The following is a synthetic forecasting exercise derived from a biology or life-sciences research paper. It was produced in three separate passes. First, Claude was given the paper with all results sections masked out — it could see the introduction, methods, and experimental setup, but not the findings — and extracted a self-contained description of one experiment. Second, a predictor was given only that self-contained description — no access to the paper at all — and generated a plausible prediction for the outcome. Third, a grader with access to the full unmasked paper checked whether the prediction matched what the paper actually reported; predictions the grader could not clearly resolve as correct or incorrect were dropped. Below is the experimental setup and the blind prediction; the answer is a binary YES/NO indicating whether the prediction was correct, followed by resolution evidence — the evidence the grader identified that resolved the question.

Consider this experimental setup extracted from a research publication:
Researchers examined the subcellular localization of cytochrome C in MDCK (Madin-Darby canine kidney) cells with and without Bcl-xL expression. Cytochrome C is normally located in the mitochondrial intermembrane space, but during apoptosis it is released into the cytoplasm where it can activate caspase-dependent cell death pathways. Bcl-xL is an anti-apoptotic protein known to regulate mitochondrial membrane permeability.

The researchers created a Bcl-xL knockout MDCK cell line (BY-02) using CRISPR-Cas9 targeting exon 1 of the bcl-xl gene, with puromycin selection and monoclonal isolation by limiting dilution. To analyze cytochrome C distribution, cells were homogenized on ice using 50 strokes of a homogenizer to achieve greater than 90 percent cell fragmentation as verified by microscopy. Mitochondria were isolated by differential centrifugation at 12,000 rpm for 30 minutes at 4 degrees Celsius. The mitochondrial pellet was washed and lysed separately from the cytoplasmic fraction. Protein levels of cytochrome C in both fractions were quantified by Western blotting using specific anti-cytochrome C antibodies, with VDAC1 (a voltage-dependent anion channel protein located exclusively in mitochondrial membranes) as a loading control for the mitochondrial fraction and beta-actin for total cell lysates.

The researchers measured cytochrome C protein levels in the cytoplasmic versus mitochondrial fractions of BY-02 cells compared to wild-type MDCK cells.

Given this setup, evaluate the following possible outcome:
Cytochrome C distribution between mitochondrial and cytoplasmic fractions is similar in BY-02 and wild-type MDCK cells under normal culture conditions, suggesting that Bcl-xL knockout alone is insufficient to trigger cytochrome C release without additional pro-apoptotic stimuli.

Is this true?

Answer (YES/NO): NO